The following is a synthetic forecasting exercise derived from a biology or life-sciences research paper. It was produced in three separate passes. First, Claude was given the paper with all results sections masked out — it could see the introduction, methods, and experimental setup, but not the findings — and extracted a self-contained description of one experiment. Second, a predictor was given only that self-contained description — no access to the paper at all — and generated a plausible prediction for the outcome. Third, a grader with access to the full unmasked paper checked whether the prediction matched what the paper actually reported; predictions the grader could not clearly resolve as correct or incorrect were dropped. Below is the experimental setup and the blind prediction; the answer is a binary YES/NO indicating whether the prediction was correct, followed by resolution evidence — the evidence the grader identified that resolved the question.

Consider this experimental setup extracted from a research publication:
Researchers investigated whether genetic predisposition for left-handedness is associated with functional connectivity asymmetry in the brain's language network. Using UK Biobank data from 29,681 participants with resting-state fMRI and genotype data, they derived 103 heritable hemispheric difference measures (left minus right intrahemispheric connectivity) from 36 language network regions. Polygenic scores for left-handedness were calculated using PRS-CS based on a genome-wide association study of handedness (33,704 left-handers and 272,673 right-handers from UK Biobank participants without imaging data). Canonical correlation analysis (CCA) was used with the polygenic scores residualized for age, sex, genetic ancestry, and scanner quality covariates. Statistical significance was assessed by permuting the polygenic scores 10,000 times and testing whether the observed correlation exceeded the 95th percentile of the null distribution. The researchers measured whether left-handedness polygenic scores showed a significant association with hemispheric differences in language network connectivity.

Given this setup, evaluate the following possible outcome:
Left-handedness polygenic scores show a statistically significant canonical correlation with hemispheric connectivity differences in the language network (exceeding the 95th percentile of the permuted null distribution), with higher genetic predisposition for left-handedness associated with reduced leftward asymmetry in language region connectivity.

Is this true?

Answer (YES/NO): YES